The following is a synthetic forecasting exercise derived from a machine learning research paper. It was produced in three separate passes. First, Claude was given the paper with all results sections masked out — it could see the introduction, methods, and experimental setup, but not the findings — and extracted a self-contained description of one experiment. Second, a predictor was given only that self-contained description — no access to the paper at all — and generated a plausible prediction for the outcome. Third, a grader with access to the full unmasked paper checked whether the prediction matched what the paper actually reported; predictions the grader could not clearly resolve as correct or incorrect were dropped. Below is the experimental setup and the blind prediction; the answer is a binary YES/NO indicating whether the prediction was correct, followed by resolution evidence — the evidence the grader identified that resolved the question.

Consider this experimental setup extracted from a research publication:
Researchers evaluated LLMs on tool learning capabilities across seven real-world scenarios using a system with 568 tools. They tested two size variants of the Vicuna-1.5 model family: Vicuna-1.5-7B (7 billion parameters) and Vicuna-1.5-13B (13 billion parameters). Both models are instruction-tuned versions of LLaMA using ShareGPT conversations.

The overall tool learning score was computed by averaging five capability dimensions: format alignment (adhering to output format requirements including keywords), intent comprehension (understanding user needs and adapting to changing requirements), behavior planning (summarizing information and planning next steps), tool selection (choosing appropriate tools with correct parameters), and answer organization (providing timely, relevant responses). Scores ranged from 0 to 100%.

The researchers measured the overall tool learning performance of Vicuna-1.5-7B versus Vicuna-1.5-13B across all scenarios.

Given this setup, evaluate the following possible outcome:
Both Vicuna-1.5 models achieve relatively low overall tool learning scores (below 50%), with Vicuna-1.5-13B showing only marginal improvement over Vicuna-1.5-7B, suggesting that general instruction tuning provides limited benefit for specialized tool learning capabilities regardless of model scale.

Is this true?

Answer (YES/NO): NO